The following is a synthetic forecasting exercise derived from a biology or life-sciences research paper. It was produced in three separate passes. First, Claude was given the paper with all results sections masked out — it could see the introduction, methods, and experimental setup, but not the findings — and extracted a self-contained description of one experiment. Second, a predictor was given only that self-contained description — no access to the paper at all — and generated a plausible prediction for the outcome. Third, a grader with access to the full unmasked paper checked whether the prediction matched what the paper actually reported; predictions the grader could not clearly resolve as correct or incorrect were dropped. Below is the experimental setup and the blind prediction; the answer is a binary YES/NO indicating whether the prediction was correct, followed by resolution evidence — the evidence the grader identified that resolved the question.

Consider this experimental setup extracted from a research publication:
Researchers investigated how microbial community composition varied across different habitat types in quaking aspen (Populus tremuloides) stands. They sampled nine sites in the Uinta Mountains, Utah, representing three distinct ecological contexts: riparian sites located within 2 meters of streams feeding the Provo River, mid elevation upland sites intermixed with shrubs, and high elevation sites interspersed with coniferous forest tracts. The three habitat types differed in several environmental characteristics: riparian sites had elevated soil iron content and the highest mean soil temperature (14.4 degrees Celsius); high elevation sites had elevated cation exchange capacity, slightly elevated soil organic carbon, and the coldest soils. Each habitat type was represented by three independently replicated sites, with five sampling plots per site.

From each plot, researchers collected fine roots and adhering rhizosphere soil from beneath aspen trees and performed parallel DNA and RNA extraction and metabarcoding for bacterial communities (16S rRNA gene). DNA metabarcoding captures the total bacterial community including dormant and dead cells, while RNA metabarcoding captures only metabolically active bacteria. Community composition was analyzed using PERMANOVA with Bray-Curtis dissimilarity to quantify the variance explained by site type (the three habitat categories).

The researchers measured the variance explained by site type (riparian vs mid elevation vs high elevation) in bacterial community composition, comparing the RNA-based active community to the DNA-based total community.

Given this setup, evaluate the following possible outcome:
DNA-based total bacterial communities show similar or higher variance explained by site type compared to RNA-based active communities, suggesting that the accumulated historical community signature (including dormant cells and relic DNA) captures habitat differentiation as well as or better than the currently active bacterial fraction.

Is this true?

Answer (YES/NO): YES